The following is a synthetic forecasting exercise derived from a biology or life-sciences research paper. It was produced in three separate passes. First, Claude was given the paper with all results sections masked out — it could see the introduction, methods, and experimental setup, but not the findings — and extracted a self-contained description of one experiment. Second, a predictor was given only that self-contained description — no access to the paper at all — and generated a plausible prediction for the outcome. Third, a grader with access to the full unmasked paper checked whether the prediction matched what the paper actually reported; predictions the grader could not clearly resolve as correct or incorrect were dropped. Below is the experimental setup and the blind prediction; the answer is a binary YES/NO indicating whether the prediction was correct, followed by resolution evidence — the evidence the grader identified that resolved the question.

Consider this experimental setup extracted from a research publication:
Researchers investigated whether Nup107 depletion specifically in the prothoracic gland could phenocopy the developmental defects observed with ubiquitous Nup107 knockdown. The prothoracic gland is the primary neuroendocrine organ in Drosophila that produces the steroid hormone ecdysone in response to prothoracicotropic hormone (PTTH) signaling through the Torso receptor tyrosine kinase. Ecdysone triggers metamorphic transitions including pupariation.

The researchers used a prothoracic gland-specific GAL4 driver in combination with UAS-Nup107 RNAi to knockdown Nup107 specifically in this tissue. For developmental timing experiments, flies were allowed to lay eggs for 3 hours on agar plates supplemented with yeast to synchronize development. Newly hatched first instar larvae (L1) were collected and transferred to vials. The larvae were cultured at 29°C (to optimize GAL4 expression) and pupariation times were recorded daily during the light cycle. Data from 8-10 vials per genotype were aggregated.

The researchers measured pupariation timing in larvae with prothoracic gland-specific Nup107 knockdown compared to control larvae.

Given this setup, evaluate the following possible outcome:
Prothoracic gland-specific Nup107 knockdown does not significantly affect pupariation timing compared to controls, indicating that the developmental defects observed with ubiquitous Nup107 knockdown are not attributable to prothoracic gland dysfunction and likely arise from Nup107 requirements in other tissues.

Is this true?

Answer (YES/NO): NO